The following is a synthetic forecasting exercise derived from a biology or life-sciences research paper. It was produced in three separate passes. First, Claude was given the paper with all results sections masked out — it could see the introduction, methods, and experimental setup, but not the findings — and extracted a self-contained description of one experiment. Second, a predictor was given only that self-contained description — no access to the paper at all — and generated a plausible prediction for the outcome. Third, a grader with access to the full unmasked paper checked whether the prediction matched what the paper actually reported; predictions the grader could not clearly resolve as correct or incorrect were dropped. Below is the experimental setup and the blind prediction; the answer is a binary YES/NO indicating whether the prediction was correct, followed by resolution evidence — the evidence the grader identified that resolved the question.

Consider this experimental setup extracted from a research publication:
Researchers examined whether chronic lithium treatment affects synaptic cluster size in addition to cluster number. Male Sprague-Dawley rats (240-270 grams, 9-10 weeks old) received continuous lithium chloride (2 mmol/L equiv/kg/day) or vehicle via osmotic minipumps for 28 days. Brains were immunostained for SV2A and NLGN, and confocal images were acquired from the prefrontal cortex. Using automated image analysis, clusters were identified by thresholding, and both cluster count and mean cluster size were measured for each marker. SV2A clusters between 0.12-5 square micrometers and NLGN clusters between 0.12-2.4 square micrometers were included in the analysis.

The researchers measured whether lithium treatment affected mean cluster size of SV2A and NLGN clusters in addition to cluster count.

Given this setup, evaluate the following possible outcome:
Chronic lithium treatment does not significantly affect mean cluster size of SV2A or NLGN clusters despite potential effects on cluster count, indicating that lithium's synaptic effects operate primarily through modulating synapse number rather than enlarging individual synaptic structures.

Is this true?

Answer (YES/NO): NO